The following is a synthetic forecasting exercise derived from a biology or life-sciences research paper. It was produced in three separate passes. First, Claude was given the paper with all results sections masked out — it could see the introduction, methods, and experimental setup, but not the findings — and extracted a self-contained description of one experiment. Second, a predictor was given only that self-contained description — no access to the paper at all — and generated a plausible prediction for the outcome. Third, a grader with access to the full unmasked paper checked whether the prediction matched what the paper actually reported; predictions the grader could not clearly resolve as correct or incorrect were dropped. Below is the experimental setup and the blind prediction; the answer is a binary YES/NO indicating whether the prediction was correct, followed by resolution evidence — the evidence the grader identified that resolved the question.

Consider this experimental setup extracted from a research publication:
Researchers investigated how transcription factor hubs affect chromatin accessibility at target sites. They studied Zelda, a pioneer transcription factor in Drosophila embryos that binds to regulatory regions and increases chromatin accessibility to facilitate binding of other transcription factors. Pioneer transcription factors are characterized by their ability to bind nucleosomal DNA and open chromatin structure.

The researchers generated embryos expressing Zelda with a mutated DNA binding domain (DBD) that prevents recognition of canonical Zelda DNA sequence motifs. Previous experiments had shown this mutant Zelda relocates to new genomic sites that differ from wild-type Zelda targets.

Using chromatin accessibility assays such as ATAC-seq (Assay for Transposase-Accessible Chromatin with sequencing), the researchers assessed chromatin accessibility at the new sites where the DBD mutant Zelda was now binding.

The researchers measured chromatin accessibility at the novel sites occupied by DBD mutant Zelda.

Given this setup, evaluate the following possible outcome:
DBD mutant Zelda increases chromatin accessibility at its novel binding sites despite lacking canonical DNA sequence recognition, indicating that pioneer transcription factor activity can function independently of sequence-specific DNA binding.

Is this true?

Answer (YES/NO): YES